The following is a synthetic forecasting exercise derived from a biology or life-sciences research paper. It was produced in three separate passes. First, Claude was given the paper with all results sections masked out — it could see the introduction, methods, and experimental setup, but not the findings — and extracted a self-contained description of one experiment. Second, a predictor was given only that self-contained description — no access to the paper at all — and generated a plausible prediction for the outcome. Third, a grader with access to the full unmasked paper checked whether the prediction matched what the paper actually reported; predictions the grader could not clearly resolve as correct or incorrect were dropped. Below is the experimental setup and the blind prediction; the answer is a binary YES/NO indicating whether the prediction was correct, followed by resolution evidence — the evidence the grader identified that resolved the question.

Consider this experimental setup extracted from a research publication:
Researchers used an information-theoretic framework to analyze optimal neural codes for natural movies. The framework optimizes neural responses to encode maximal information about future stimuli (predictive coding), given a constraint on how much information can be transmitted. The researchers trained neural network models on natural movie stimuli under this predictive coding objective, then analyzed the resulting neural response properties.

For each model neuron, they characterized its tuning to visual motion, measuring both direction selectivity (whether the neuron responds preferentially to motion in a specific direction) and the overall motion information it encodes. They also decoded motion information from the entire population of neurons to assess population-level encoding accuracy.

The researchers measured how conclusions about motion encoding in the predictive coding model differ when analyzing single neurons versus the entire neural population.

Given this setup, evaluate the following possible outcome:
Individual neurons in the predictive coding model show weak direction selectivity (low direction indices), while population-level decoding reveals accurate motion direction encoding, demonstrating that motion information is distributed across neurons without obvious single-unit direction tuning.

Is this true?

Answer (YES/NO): YES